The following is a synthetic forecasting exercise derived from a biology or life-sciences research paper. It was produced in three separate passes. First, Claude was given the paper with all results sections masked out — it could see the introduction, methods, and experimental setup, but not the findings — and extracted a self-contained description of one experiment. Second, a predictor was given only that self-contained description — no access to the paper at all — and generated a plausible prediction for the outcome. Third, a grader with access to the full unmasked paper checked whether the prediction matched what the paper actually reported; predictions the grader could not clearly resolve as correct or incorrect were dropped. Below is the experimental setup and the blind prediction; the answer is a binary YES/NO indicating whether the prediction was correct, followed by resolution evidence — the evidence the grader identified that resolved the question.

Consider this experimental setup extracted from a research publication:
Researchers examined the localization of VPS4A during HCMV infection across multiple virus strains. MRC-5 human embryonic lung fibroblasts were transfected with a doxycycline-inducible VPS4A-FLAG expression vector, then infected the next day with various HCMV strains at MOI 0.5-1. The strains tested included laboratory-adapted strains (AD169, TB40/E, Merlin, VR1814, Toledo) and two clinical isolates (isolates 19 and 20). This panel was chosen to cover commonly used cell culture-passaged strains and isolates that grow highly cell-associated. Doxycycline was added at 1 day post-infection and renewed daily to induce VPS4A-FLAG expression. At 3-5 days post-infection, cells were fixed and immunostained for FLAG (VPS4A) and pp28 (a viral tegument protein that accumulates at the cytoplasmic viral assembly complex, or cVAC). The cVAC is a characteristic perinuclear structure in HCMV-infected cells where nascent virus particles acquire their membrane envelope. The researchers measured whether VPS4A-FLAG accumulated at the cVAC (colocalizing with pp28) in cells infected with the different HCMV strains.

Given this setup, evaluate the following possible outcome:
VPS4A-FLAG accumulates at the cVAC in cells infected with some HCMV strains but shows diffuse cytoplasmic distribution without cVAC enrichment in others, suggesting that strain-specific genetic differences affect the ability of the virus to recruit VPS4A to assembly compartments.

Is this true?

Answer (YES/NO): NO